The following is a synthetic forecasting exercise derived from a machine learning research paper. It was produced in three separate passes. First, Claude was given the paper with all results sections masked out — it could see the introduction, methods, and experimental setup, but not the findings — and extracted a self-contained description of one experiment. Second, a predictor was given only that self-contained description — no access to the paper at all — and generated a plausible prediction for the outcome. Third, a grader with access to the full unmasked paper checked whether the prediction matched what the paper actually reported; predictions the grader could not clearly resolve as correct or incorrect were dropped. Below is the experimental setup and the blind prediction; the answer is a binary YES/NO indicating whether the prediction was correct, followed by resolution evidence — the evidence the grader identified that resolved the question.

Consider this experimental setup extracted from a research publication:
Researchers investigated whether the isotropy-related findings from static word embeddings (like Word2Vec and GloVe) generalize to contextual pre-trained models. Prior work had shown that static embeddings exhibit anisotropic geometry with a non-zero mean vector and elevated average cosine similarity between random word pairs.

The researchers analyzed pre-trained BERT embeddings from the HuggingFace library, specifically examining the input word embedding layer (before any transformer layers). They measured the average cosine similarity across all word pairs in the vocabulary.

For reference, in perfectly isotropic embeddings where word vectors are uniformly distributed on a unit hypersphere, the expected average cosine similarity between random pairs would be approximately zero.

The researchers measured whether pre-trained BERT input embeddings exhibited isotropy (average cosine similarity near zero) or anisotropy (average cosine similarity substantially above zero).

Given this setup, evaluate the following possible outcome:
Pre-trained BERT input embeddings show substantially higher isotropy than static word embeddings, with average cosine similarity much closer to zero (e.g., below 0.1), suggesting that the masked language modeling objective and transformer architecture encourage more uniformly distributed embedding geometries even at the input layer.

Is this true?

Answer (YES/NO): NO